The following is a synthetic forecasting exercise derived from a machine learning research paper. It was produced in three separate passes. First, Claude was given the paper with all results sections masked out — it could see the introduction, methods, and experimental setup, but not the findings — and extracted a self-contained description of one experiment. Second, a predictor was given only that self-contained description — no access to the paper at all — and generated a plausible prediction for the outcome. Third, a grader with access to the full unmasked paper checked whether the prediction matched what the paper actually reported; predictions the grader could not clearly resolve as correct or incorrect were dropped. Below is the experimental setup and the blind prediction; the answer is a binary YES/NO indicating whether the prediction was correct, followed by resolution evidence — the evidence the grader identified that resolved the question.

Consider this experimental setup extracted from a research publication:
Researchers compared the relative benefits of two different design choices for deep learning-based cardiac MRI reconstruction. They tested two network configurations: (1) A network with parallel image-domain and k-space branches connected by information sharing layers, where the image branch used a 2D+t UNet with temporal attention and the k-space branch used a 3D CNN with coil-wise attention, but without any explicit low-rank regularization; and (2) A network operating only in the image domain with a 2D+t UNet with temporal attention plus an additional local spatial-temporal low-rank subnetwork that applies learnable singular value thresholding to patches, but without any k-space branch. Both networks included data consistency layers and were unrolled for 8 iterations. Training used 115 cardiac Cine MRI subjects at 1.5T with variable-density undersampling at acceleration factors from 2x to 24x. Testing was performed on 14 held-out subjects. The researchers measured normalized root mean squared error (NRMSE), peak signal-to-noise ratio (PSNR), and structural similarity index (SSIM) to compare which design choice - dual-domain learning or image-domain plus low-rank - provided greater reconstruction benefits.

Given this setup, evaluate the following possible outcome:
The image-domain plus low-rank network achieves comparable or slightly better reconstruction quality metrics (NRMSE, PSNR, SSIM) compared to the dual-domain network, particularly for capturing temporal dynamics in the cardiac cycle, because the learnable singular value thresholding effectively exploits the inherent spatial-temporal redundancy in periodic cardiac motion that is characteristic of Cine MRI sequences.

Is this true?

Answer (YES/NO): NO